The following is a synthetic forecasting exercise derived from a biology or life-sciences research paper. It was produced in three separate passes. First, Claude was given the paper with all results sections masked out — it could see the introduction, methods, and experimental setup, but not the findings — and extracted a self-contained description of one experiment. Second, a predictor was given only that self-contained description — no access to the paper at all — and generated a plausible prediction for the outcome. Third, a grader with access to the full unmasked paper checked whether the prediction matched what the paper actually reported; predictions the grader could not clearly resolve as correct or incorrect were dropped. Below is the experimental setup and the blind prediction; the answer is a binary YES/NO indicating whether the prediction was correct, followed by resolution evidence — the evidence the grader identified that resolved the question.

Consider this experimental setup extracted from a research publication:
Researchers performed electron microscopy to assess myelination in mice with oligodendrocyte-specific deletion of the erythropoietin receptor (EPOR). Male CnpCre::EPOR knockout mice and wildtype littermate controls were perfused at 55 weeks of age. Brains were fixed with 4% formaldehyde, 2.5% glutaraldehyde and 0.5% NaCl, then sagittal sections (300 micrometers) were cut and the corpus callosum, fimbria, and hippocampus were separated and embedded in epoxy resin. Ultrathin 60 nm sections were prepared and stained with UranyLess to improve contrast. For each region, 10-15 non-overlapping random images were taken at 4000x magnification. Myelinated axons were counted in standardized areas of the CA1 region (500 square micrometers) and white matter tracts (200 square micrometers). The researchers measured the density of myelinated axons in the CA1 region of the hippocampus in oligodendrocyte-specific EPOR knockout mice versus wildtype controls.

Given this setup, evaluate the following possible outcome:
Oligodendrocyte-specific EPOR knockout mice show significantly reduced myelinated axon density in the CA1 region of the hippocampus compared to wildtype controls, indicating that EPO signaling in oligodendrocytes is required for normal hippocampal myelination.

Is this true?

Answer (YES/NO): NO